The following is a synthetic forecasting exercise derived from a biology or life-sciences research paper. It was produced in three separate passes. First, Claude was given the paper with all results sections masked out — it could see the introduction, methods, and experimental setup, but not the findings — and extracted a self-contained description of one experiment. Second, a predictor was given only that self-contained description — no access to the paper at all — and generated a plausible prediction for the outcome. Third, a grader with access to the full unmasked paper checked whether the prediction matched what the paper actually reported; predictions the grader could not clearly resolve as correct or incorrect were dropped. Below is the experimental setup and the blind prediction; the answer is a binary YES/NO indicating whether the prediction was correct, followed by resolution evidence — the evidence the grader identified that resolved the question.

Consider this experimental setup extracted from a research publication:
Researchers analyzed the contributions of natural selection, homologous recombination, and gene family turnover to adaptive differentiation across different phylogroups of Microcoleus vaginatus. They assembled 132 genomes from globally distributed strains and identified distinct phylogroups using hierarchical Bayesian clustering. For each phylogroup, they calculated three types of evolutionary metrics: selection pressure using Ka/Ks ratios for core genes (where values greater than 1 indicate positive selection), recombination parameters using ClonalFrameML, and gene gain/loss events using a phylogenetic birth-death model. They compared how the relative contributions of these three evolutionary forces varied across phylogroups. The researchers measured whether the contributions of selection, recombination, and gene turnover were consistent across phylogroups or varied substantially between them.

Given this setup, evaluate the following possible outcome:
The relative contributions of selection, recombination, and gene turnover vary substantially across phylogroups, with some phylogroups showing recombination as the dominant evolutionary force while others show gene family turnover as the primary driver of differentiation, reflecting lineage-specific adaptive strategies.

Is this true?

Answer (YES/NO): NO